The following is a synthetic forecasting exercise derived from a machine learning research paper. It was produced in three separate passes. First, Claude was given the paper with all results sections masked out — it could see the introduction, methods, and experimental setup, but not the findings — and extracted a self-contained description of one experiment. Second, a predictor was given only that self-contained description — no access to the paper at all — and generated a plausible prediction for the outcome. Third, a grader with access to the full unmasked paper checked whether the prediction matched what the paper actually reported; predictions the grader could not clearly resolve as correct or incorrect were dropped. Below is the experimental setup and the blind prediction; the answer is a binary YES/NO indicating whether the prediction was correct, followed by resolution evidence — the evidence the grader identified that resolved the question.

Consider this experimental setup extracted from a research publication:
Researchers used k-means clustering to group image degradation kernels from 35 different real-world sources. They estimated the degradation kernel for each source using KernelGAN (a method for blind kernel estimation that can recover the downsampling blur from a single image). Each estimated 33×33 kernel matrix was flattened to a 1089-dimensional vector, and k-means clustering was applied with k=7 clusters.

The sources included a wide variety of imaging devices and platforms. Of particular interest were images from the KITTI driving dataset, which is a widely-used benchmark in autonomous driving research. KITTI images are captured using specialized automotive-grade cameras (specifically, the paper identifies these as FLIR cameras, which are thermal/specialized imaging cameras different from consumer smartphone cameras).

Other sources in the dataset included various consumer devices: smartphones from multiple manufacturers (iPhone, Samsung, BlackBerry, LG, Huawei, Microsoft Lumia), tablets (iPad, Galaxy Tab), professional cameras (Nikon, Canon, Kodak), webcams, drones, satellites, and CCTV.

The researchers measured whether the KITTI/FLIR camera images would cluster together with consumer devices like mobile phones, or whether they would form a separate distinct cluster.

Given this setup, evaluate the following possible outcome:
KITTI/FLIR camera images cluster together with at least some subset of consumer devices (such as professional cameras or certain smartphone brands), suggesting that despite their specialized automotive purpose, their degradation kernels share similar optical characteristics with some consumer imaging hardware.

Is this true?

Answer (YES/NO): NO